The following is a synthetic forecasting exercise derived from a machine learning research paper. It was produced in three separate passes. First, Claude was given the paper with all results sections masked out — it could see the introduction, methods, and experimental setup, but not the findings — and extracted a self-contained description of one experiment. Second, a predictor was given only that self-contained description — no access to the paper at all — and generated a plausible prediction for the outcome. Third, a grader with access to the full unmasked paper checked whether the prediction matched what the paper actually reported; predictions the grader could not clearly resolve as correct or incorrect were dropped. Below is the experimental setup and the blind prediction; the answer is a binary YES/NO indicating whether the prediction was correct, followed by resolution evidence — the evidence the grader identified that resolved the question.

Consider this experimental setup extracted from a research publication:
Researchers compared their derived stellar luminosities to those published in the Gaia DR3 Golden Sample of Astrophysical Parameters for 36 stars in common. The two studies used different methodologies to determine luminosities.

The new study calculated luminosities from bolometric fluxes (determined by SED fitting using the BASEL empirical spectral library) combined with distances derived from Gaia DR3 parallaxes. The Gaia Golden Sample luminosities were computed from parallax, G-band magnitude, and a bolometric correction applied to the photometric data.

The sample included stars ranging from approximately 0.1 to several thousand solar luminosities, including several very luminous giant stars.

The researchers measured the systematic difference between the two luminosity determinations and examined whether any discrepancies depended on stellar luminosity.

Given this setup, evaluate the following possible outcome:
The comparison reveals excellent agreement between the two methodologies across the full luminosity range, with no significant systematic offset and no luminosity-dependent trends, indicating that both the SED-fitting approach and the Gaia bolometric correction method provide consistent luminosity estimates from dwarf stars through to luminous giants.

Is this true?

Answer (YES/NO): NO